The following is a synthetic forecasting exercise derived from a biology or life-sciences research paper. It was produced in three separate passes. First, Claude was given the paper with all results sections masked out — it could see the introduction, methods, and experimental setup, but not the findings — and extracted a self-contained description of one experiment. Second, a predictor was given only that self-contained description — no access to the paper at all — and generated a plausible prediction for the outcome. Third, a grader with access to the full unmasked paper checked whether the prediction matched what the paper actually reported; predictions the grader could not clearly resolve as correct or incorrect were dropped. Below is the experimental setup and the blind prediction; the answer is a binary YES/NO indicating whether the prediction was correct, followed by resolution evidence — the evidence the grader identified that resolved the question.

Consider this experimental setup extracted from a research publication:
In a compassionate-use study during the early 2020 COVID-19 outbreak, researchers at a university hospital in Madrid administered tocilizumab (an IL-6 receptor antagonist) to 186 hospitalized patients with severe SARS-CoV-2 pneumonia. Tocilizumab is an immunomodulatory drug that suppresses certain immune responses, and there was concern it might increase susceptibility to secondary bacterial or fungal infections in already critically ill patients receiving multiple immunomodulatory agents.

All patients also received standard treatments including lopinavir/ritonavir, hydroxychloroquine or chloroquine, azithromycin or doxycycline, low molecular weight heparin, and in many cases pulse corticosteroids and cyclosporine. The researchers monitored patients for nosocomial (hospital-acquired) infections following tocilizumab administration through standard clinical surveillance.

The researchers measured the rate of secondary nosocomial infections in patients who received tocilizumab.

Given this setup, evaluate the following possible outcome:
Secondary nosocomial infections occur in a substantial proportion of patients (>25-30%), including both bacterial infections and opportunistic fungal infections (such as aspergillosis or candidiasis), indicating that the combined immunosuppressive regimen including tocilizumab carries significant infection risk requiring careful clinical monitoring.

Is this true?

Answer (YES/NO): NO